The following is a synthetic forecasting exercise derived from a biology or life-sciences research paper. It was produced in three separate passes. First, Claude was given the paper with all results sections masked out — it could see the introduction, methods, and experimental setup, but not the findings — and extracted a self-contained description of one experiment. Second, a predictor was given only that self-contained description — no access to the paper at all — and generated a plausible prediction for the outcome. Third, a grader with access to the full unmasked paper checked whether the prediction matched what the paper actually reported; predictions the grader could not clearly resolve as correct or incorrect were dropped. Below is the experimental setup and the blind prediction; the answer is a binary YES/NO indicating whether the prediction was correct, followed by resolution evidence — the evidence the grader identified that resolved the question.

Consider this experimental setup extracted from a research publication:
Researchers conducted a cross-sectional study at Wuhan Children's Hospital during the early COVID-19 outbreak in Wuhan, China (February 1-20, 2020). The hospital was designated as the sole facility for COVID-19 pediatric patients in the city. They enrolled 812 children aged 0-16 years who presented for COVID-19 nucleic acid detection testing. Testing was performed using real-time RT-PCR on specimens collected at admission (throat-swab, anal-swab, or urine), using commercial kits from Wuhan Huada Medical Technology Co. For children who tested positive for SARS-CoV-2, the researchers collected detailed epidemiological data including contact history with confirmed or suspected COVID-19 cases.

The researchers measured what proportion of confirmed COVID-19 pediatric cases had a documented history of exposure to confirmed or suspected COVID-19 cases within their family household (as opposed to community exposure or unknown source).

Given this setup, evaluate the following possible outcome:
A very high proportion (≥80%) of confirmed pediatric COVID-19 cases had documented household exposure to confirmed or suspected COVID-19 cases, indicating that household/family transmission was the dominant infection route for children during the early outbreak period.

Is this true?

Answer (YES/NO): YES